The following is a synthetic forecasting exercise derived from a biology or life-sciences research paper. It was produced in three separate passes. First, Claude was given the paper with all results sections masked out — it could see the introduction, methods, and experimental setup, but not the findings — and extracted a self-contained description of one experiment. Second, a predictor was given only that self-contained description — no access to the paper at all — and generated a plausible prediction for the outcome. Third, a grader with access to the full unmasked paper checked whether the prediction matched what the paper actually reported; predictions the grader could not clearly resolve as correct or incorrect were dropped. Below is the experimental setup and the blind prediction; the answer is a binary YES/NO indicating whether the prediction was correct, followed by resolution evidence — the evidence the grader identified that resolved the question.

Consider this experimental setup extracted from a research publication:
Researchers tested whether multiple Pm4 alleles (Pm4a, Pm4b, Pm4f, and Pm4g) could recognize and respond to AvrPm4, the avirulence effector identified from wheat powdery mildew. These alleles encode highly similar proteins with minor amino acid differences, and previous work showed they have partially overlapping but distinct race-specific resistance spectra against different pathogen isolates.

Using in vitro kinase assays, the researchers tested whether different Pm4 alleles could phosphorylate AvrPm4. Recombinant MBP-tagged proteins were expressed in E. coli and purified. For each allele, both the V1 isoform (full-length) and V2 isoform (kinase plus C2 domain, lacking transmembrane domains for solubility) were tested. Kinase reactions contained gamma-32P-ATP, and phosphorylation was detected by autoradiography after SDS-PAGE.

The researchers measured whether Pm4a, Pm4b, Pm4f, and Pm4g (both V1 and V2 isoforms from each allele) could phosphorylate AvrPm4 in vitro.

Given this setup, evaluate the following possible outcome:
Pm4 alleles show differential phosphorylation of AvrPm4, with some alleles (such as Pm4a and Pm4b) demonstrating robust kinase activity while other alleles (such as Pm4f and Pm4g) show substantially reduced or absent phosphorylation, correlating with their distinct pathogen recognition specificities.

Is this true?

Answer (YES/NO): NO